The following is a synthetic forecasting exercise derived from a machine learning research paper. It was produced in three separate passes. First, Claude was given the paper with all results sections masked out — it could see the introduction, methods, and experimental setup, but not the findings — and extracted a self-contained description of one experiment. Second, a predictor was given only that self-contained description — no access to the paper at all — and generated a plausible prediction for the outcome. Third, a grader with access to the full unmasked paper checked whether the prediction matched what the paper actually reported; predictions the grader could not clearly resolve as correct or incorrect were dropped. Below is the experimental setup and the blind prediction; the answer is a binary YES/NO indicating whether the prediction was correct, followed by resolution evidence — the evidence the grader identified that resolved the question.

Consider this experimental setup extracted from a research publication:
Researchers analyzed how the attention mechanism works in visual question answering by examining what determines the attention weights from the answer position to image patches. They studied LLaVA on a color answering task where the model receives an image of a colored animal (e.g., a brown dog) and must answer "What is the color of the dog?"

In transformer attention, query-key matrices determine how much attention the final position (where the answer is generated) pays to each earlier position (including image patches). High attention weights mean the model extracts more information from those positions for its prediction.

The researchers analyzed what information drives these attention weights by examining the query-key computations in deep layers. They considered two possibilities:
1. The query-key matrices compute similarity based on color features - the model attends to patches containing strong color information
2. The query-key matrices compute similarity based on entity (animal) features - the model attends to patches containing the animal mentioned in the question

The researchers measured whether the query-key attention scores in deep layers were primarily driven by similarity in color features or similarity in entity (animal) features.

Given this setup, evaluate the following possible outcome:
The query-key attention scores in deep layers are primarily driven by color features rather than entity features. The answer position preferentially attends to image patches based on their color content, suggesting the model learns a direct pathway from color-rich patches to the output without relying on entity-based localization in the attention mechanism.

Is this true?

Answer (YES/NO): NO